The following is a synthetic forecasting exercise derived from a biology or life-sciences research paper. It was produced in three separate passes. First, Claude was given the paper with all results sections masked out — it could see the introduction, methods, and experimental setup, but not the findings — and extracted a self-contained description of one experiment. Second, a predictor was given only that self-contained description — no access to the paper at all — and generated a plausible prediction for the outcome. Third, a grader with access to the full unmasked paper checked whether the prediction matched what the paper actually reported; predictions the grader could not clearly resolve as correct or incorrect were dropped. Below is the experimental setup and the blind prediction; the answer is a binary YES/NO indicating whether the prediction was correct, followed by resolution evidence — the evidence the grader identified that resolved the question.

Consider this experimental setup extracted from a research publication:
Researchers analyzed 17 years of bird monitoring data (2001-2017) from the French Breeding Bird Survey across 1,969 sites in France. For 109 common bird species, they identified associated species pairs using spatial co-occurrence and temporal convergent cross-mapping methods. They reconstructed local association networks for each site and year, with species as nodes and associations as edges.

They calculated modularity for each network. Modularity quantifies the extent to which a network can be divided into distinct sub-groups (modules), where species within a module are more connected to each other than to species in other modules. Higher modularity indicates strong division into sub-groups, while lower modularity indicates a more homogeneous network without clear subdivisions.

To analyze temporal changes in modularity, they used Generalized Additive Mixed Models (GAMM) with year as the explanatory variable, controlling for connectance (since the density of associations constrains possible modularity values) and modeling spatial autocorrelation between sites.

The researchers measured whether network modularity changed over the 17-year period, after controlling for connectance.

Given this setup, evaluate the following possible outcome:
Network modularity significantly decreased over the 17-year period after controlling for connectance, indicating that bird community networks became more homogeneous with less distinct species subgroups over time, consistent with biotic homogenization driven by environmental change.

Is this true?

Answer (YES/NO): NO